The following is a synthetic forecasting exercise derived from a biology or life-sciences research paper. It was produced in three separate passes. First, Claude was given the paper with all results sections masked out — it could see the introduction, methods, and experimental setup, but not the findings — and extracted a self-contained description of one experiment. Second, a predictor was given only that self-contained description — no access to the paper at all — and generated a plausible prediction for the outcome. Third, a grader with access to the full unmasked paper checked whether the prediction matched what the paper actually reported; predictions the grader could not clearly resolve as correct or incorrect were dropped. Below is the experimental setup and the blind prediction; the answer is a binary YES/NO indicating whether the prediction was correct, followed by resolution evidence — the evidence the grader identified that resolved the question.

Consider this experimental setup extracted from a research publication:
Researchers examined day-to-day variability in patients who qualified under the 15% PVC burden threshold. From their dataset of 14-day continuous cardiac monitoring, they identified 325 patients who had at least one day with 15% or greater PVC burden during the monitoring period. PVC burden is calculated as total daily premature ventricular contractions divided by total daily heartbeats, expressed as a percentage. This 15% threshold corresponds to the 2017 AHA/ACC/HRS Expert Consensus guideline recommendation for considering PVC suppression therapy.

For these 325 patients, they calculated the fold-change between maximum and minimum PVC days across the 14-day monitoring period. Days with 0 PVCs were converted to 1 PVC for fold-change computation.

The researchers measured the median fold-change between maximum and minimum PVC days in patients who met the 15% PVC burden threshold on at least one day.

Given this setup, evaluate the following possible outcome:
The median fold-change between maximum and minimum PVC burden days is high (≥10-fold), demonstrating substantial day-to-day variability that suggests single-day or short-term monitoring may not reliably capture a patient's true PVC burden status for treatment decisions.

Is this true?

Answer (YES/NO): NO